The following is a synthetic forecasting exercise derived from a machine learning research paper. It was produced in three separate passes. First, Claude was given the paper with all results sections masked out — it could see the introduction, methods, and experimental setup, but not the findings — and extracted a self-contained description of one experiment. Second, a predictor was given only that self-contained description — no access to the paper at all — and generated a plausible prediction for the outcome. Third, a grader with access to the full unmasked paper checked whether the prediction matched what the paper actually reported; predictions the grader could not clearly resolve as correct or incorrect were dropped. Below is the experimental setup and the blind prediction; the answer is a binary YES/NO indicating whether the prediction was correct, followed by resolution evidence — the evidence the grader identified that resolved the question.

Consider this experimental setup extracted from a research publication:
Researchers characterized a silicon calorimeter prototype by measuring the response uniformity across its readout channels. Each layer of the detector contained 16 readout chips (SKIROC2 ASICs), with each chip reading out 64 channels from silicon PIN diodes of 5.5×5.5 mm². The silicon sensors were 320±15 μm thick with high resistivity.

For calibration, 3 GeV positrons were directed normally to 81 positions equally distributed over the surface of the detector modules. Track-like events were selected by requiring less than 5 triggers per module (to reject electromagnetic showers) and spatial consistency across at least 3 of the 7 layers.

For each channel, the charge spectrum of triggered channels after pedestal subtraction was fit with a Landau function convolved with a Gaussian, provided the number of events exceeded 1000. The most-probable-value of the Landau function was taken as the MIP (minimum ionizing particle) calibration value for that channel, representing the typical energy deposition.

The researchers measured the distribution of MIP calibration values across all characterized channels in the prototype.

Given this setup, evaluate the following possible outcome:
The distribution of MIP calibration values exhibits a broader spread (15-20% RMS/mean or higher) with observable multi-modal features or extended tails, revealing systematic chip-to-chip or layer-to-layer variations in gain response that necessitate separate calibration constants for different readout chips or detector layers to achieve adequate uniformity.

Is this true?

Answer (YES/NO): NO